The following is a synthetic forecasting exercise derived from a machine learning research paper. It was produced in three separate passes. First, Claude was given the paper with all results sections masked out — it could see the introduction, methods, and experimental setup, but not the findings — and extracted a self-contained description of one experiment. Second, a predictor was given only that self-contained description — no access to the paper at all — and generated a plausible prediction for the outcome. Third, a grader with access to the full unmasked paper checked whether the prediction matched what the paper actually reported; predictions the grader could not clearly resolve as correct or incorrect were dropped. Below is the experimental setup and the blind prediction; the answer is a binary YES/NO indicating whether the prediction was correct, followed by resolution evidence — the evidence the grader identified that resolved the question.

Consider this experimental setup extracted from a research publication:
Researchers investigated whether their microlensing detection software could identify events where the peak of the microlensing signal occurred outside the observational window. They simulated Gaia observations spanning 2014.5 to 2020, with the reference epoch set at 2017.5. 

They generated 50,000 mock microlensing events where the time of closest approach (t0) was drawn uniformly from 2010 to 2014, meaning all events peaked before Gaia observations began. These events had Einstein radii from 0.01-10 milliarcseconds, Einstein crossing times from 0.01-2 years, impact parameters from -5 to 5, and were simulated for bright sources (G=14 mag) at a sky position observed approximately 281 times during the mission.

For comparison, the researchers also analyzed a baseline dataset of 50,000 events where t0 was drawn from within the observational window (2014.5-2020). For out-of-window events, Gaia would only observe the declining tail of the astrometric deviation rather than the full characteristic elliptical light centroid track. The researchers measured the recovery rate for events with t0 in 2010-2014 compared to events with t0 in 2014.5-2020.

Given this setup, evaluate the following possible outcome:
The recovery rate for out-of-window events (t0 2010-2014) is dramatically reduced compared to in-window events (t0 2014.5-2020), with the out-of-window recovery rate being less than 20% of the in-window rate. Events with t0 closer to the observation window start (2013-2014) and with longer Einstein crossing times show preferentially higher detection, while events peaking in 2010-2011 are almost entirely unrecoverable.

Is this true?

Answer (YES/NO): NO